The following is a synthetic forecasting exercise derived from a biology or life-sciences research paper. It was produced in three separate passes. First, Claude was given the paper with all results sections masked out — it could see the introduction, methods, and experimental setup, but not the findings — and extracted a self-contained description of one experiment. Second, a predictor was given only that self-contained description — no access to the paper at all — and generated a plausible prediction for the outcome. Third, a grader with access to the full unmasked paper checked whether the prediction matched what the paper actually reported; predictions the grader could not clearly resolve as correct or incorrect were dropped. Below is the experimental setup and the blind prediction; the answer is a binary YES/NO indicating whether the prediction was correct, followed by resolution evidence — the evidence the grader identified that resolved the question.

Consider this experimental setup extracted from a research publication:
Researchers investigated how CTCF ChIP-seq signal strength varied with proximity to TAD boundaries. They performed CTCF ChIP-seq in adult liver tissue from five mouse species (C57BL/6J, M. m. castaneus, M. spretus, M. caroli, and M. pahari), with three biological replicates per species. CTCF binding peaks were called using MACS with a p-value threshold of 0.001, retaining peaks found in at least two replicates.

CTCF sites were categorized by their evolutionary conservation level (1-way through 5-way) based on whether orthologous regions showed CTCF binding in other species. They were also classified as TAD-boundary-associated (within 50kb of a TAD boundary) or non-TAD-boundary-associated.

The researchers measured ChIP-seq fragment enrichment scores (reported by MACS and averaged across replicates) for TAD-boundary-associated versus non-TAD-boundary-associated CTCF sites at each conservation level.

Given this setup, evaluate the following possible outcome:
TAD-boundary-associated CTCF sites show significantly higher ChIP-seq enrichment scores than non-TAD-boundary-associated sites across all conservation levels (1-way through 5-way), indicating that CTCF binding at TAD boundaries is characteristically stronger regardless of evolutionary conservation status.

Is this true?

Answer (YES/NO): YES